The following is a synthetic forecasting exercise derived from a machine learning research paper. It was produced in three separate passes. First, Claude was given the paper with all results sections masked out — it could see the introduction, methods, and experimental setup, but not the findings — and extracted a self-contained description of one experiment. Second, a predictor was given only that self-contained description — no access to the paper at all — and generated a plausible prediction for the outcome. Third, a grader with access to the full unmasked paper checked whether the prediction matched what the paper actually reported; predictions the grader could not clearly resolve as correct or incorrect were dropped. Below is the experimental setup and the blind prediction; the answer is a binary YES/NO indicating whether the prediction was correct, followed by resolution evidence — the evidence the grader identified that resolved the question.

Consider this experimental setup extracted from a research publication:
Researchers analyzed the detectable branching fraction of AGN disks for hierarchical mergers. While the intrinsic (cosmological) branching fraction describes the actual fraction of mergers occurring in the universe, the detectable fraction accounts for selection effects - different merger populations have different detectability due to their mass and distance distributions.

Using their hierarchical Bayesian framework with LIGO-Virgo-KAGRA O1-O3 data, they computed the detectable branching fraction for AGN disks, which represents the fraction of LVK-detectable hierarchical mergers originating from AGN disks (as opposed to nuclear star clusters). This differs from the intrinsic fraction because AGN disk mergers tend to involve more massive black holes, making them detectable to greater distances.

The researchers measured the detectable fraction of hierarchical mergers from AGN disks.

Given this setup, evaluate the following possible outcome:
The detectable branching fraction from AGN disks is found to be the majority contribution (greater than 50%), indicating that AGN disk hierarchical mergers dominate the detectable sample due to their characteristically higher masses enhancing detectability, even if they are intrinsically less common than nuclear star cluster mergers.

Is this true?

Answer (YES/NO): NO